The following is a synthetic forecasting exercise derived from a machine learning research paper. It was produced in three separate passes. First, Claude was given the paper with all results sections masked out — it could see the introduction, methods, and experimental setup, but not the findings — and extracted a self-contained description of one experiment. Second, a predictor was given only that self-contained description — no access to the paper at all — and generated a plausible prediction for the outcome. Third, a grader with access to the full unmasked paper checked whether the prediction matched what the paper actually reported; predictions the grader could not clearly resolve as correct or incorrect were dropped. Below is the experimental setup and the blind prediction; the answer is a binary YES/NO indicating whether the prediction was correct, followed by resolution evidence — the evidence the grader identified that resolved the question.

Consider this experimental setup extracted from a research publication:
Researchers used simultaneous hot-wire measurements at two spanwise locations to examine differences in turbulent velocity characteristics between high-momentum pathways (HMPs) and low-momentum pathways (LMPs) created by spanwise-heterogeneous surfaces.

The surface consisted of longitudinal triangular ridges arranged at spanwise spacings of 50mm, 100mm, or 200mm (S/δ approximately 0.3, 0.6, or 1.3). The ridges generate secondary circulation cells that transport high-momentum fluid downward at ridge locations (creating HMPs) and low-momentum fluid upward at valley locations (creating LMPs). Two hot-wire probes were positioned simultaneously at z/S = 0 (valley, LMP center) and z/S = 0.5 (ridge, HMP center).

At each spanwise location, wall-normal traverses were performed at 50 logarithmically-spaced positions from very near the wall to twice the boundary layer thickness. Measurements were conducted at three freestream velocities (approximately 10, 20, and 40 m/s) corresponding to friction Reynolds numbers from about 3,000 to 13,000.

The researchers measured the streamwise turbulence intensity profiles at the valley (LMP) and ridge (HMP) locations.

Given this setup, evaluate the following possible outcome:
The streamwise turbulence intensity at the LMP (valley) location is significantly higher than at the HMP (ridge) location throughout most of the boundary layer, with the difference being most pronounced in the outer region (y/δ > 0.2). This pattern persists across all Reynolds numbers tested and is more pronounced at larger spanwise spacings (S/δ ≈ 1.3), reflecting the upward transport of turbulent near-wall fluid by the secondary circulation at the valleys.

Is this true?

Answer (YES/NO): NO